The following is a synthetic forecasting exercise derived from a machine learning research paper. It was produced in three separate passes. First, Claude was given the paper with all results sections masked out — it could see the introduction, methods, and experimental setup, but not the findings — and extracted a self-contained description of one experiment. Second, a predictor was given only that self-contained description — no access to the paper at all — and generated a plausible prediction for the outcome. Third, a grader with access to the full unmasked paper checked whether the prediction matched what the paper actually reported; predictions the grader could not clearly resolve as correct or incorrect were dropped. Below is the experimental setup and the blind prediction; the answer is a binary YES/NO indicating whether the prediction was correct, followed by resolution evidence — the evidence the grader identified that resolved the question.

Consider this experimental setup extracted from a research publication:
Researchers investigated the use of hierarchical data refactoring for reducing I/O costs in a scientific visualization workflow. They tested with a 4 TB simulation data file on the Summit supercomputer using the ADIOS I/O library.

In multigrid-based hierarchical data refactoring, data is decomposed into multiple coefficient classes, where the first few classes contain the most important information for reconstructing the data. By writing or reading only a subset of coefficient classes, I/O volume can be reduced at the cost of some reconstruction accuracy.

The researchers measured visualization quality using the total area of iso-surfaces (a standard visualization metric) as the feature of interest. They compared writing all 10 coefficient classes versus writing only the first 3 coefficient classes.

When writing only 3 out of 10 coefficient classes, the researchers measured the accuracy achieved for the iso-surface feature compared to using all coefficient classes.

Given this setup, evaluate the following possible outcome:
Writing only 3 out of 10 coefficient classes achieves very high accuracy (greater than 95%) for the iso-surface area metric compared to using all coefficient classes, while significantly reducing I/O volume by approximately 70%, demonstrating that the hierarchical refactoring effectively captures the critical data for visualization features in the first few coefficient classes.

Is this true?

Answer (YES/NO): NO